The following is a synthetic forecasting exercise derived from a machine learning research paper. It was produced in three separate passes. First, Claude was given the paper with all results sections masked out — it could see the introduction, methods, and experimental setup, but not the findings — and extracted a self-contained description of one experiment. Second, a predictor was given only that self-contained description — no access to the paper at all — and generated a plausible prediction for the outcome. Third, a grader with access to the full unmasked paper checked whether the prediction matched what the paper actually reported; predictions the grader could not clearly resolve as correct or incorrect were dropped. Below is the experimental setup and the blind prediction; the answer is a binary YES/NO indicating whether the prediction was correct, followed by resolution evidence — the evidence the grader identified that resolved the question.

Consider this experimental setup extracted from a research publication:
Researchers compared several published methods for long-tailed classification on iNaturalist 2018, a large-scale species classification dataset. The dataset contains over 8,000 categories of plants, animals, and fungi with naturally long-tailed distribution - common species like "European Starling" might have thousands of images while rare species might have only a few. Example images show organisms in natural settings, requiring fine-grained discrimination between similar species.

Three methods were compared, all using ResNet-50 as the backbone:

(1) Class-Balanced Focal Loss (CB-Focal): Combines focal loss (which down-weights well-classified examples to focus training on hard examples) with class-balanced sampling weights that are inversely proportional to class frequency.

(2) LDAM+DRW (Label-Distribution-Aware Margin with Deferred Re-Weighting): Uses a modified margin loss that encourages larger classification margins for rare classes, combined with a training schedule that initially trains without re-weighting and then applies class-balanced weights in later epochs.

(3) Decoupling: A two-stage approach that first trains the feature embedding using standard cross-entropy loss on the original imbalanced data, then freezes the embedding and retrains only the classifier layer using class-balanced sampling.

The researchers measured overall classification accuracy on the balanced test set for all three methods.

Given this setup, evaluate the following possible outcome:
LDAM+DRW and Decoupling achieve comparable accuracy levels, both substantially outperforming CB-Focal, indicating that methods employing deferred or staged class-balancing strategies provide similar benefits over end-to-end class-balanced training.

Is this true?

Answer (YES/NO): YES